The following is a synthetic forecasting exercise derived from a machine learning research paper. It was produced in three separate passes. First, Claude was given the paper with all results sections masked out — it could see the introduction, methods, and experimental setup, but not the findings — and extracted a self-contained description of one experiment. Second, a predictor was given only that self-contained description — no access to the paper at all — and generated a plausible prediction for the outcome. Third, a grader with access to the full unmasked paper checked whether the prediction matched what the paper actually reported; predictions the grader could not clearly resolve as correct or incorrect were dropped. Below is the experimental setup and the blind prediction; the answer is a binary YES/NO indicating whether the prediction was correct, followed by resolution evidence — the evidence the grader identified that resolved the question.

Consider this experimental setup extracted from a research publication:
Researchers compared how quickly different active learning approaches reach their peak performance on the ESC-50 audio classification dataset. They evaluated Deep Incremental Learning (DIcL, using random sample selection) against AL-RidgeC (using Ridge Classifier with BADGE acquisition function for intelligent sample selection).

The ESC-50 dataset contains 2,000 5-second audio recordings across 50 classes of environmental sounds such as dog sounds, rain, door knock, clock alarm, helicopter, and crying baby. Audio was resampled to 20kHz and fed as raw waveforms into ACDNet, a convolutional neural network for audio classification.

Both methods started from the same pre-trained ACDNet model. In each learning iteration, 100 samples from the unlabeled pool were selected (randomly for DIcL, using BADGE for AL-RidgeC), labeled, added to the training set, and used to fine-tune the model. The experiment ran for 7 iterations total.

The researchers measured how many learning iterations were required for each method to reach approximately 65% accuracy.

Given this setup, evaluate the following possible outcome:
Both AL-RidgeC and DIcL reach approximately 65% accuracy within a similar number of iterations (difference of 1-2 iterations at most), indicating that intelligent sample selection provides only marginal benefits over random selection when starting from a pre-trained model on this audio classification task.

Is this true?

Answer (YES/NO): NO